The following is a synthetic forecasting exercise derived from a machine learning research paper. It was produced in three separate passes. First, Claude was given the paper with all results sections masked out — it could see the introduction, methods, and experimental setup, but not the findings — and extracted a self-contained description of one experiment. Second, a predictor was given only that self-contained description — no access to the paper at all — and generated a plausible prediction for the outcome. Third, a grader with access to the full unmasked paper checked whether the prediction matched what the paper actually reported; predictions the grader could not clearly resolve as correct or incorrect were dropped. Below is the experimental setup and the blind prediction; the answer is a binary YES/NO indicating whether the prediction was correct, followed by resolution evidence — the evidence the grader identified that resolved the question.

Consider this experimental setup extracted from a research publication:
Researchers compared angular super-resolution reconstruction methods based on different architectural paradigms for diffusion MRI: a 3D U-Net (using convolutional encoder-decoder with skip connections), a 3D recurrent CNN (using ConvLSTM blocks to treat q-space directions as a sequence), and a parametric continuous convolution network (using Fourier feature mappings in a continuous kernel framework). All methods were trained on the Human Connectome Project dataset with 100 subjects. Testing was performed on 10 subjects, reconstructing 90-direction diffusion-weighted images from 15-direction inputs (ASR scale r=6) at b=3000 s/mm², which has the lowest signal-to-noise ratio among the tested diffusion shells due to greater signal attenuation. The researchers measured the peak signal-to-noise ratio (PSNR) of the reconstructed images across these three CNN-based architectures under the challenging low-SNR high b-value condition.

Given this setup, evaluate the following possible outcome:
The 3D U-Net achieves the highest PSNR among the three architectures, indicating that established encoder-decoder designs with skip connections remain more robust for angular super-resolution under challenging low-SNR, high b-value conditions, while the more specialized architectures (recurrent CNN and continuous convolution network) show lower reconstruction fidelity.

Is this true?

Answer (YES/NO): NO